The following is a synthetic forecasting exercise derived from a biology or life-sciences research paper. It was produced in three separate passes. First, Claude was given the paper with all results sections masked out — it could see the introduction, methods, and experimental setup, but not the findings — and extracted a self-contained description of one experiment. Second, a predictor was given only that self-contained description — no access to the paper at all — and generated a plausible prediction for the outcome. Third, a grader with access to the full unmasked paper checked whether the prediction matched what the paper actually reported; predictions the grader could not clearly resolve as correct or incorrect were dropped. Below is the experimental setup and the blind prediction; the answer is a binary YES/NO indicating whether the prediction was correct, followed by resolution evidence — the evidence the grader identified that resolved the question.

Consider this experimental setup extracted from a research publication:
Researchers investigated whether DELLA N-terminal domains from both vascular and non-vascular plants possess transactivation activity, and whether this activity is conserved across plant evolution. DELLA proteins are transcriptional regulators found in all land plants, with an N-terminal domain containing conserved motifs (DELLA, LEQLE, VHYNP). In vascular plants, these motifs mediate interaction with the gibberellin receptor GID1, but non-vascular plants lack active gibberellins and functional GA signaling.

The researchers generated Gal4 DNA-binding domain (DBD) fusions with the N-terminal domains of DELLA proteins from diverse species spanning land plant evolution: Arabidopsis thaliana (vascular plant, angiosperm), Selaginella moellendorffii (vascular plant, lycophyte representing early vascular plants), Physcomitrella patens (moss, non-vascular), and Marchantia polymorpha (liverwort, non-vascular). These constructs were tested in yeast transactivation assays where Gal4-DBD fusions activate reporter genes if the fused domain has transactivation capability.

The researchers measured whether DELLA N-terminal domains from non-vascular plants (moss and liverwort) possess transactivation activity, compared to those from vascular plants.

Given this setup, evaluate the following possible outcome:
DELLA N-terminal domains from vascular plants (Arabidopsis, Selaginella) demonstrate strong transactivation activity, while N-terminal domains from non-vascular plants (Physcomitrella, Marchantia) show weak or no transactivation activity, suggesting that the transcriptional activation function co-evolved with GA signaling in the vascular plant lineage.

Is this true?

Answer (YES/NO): NO